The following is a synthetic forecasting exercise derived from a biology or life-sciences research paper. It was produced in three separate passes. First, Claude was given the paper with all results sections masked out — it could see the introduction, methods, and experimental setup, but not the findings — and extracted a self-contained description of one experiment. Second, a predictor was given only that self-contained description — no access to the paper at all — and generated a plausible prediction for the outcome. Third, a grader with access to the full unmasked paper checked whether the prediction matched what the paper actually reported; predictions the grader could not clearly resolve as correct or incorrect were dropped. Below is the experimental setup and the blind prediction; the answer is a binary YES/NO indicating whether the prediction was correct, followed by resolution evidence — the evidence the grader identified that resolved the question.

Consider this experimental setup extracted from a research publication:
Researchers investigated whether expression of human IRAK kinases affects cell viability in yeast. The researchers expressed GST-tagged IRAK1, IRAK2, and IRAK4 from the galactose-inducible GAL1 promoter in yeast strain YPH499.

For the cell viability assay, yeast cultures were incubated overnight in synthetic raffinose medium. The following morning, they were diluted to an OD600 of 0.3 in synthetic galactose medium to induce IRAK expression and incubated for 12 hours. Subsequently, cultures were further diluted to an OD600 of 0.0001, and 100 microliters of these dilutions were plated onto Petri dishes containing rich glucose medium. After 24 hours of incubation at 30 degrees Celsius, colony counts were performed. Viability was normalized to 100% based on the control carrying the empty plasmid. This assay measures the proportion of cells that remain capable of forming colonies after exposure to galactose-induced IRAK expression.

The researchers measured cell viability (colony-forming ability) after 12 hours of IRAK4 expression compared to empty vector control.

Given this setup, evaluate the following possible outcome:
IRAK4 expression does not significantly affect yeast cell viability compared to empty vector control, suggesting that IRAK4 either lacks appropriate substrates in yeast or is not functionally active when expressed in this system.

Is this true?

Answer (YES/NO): NO